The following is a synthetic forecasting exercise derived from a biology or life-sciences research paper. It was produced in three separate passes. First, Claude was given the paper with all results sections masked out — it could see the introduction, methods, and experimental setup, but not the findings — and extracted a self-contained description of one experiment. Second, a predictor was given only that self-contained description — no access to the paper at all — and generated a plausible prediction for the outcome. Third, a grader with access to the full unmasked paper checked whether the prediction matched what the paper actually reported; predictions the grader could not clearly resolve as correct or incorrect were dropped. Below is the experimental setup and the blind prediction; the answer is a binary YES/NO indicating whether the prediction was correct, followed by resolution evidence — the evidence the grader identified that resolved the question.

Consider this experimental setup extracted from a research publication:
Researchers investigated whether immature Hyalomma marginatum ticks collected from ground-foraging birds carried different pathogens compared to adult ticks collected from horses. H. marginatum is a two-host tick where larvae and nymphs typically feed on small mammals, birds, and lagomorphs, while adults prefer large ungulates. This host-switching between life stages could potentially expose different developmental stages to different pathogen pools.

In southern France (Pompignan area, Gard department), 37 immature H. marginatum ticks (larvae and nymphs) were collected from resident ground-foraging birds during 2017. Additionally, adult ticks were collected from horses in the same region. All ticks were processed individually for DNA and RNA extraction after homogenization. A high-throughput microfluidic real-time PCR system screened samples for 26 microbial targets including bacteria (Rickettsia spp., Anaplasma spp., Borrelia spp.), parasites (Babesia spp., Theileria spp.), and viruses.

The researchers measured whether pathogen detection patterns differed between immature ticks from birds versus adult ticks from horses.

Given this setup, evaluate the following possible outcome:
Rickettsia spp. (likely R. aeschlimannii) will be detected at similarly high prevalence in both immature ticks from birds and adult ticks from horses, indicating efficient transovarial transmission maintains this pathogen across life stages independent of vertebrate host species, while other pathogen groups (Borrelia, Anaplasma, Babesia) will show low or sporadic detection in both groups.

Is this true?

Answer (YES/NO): NO